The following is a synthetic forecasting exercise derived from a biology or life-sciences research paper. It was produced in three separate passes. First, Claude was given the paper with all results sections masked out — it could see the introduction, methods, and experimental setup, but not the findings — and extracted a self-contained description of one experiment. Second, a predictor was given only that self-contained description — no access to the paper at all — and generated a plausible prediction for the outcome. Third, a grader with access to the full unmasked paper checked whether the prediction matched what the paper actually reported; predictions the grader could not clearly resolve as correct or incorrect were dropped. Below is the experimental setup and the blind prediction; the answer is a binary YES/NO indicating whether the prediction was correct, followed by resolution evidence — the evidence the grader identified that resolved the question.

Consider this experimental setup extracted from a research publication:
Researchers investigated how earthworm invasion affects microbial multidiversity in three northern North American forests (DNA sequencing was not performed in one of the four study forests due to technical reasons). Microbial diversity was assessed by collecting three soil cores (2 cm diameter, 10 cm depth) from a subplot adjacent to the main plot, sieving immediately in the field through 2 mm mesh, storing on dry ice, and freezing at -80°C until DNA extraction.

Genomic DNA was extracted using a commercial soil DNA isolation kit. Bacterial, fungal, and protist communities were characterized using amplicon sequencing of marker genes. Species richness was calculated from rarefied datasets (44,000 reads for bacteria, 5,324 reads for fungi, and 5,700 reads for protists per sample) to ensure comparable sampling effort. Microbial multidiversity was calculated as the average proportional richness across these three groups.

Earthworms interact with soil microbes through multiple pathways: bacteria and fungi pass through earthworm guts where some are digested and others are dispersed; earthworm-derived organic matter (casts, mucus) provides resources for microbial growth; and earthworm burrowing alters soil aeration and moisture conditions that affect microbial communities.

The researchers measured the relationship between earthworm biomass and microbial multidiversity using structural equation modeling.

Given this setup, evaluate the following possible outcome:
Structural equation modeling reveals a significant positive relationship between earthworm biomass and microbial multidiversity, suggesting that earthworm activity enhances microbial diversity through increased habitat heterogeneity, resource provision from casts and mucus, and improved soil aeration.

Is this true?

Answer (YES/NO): NO